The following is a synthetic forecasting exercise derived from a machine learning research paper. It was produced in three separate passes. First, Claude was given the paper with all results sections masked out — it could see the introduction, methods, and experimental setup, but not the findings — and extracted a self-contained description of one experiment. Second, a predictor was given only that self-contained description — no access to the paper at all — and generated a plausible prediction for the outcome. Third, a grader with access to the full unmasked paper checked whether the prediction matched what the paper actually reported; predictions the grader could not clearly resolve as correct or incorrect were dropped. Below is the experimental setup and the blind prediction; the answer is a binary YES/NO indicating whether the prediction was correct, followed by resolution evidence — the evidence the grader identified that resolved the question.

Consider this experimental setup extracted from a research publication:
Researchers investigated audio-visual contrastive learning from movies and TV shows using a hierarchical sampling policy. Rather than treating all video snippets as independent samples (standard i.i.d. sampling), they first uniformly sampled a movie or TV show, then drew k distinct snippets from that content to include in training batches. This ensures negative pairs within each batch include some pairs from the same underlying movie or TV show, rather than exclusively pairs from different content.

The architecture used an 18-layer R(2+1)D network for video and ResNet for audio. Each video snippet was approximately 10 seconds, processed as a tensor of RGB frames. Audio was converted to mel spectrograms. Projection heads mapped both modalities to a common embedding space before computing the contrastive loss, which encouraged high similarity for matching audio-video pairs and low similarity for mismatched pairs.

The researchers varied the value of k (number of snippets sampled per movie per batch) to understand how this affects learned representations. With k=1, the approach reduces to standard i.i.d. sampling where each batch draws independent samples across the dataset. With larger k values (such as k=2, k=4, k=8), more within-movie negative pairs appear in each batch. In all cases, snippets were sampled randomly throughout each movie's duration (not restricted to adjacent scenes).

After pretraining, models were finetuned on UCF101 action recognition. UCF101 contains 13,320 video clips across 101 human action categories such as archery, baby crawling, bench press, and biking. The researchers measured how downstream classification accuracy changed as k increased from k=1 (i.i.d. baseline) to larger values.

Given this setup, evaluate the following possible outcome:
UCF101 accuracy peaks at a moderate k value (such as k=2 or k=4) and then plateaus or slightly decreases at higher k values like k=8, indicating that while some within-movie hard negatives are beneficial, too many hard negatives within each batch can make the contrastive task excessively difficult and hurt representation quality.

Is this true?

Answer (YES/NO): NO